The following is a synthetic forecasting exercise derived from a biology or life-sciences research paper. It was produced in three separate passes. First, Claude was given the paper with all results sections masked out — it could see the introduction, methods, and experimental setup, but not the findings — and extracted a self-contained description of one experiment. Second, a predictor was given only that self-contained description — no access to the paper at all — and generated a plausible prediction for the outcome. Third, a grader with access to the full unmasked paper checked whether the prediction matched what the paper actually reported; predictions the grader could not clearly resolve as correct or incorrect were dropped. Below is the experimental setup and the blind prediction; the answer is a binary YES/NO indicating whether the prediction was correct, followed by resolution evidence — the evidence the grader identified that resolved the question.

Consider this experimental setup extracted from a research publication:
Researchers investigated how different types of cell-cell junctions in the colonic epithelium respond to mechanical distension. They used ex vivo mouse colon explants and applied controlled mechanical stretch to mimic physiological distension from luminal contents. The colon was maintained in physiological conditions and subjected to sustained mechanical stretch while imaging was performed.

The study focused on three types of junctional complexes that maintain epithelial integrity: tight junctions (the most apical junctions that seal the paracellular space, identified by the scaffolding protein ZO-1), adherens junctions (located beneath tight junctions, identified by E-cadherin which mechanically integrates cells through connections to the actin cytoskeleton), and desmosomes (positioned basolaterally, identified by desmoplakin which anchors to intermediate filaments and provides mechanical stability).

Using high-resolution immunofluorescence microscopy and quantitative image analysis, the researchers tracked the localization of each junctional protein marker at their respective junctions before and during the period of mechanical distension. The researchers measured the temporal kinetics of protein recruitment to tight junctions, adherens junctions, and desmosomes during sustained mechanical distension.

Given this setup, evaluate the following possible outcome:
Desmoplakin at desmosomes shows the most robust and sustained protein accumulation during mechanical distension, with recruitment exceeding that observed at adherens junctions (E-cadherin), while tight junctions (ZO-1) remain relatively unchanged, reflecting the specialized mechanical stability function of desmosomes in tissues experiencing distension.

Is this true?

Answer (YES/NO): NO